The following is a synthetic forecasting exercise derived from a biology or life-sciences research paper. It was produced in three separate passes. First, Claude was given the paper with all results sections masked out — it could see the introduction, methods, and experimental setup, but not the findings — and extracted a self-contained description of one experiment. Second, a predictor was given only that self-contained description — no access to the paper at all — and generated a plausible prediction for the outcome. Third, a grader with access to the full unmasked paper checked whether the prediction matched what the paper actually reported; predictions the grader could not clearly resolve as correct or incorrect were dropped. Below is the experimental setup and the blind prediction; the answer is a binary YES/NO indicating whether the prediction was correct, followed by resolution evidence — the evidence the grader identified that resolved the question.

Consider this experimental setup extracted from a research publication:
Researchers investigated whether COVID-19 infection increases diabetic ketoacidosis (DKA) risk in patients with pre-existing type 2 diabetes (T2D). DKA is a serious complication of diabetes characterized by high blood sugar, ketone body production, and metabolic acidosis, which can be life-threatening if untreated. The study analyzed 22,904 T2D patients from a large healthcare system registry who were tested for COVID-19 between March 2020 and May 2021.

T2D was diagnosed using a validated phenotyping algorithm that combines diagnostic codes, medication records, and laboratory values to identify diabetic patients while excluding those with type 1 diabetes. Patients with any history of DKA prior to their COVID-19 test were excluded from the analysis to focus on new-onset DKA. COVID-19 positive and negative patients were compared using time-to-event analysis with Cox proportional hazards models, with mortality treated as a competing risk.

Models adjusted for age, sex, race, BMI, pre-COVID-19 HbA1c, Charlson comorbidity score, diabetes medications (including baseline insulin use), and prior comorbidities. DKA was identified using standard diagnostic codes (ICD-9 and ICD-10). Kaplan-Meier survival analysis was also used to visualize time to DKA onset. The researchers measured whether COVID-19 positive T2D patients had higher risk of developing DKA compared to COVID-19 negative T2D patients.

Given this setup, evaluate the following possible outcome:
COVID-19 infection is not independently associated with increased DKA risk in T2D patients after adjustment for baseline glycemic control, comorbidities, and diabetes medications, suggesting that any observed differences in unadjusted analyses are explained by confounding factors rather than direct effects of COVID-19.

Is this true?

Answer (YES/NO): NO